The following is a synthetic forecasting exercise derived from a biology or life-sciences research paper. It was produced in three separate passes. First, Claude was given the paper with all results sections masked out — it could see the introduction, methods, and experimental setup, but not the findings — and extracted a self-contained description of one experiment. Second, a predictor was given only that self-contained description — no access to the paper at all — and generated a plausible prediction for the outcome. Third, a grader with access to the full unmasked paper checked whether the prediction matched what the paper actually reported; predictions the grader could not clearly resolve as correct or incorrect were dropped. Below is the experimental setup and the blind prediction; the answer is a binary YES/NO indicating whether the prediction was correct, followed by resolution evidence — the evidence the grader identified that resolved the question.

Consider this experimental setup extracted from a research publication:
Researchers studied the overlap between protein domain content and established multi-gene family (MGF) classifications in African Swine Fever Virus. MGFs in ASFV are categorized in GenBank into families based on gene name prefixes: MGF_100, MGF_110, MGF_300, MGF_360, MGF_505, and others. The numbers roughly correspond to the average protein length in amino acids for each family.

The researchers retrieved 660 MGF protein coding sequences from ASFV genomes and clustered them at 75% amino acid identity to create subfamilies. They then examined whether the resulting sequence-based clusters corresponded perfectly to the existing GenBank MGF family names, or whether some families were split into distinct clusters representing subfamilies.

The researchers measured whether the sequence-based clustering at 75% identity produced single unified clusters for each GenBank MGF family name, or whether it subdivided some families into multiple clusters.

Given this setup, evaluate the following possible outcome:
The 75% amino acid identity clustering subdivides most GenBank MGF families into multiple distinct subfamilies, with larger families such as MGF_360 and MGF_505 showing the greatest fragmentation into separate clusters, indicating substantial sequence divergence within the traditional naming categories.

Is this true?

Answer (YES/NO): NO